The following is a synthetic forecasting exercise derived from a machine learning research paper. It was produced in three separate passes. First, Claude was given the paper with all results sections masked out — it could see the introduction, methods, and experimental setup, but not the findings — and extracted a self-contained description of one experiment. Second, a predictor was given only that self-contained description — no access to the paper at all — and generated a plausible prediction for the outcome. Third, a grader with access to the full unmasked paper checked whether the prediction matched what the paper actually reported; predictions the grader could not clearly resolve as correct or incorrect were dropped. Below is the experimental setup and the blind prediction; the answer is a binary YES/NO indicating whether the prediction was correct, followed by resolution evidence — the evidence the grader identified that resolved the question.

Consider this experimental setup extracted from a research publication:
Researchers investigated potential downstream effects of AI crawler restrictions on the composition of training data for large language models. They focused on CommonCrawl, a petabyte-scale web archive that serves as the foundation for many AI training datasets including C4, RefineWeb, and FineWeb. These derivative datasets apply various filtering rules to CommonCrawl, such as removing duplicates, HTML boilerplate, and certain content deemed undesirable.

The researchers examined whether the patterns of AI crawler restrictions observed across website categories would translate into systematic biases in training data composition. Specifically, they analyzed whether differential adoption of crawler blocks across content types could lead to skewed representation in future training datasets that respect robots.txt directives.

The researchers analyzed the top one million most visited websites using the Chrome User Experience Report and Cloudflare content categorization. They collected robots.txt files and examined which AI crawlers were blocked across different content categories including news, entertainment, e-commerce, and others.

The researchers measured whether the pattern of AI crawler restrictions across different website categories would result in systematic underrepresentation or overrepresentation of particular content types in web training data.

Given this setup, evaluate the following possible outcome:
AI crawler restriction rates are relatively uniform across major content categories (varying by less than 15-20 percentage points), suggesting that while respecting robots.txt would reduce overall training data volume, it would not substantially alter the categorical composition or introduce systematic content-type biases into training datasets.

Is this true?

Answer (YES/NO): NO